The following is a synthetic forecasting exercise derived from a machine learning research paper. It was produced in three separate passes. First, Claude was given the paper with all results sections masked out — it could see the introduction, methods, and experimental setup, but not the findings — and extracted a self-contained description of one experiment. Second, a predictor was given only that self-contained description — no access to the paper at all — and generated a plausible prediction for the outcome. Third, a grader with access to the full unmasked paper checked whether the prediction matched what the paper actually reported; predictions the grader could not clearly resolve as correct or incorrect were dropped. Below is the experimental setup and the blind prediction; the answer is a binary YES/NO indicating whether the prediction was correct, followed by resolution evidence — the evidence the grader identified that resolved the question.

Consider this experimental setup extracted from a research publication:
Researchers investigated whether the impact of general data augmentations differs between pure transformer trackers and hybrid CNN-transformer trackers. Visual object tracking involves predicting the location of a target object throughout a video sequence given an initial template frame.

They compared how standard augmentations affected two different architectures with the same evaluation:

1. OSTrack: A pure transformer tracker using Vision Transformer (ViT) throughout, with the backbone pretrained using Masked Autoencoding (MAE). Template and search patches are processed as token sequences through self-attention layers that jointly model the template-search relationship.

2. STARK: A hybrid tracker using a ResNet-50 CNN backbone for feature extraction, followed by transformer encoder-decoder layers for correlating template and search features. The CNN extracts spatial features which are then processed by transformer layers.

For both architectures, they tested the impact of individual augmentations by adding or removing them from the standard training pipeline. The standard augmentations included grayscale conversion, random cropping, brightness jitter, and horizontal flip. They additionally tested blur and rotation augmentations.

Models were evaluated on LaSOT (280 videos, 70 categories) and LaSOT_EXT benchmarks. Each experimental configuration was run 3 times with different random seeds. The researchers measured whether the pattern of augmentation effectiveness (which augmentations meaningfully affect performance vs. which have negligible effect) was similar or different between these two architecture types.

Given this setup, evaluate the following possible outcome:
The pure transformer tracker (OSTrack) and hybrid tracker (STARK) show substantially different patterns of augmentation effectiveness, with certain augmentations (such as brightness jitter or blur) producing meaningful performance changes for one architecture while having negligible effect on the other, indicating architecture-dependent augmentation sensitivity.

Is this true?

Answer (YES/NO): NO